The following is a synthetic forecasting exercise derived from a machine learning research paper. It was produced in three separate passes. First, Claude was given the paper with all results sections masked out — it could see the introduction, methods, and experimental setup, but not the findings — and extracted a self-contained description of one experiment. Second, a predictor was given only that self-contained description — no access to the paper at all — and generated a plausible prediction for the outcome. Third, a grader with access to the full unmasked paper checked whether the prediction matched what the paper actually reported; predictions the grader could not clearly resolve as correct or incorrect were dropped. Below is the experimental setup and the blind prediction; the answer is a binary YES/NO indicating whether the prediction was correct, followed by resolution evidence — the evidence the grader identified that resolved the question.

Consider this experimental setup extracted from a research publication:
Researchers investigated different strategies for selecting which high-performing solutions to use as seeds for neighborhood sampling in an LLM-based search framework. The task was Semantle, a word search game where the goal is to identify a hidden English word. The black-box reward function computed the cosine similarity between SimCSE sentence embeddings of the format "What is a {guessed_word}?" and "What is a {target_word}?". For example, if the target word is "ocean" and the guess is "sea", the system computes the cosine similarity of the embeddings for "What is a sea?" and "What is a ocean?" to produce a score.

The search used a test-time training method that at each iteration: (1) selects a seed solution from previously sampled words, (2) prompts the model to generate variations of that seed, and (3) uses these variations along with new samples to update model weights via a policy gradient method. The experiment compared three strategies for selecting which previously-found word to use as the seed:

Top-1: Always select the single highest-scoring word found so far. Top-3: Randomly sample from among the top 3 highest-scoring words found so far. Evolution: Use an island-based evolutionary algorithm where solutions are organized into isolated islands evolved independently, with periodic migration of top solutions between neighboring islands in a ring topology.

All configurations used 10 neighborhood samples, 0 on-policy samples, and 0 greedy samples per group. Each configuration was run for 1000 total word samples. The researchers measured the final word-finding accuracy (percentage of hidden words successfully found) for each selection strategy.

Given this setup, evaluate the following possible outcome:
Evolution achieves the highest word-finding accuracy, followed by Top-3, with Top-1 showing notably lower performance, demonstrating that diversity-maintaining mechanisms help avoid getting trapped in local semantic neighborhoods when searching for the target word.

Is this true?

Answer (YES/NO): YES